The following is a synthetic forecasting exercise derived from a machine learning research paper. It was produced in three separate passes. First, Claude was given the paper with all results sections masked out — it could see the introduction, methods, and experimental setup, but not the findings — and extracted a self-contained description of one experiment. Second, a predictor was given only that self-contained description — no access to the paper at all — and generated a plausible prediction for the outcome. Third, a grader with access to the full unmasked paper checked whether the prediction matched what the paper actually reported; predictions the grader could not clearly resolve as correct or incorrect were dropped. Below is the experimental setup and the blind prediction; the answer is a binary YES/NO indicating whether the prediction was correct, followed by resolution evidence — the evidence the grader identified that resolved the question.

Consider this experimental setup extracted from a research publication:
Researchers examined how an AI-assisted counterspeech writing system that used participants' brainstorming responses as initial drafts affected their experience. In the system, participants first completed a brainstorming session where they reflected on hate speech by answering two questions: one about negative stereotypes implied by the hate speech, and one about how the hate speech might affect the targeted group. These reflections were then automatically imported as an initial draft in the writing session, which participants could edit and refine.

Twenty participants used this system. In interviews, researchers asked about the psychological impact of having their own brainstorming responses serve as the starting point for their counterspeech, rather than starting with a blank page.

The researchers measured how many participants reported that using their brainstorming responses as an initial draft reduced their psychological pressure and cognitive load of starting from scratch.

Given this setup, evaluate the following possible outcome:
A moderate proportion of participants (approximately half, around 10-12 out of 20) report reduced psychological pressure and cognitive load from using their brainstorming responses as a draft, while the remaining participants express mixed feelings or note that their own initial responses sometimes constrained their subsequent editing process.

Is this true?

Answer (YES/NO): NO